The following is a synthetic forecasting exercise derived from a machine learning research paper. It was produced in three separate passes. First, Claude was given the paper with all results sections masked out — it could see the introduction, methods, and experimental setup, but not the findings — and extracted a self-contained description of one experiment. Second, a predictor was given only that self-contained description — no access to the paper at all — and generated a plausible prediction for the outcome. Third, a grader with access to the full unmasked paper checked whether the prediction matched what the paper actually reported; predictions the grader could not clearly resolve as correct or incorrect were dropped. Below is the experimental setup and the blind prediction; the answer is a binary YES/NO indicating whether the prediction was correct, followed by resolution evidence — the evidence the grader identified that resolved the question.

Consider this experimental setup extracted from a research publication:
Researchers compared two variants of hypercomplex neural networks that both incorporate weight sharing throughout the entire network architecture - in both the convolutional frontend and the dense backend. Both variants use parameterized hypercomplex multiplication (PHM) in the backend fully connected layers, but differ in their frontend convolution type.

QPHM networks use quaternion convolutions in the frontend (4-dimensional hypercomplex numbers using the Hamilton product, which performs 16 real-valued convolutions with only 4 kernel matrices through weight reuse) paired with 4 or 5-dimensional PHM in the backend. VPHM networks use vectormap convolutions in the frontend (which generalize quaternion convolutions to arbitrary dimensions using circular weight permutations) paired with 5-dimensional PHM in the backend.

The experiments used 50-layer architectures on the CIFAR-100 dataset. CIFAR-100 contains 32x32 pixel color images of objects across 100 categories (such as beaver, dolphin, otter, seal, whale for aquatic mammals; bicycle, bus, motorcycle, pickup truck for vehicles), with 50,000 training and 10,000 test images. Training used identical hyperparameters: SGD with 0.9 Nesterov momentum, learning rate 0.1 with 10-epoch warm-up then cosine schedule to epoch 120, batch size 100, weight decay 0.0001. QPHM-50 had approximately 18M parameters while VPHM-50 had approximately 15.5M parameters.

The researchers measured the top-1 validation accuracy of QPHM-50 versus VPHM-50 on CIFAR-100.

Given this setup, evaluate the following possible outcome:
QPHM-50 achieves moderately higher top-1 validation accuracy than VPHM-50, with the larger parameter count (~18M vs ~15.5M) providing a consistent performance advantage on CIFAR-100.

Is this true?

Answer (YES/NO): NO